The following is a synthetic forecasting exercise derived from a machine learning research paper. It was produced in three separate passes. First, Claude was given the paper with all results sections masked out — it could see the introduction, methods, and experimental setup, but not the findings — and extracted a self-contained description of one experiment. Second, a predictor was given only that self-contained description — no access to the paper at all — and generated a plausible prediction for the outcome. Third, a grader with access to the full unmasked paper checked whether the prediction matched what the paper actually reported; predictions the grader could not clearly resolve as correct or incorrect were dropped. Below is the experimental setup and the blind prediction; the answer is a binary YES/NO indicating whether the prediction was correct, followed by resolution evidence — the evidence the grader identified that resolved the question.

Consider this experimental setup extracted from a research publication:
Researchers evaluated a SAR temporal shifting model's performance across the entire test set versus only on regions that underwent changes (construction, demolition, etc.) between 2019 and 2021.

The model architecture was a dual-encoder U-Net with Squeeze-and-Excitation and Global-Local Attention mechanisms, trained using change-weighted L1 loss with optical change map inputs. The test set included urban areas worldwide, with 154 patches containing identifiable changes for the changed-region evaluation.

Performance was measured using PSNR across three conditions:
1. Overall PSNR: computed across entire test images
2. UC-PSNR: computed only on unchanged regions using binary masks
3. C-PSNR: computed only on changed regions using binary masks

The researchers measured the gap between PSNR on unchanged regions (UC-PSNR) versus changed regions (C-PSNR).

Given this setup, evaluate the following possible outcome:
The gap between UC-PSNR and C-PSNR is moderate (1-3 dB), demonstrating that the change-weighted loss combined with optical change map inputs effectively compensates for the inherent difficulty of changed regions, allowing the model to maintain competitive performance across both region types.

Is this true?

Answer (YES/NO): NO